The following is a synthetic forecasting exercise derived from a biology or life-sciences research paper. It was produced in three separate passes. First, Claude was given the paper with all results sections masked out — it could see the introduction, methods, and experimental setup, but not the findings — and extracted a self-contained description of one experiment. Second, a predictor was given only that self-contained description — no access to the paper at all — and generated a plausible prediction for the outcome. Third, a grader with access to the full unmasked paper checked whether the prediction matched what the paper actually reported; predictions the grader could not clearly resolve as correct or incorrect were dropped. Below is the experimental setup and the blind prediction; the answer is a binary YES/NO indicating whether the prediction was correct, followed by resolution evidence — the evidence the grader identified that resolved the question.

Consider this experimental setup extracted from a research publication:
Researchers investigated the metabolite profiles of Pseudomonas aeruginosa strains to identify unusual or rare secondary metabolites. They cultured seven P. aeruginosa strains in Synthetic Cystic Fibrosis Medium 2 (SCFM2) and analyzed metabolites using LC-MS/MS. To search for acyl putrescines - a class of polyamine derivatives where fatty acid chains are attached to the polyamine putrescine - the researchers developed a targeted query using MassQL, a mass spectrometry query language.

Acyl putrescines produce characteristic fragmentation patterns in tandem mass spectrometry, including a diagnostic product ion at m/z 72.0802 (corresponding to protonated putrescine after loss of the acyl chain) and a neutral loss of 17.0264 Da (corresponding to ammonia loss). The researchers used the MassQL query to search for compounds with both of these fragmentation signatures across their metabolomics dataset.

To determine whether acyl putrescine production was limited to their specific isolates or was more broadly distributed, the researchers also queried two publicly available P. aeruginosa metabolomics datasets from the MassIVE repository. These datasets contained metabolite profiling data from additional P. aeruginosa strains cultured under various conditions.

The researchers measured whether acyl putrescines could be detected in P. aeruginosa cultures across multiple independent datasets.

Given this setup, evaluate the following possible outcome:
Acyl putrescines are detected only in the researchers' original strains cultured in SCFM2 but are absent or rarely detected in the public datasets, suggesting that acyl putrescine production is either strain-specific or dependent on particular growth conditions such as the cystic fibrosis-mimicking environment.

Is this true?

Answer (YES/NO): NO